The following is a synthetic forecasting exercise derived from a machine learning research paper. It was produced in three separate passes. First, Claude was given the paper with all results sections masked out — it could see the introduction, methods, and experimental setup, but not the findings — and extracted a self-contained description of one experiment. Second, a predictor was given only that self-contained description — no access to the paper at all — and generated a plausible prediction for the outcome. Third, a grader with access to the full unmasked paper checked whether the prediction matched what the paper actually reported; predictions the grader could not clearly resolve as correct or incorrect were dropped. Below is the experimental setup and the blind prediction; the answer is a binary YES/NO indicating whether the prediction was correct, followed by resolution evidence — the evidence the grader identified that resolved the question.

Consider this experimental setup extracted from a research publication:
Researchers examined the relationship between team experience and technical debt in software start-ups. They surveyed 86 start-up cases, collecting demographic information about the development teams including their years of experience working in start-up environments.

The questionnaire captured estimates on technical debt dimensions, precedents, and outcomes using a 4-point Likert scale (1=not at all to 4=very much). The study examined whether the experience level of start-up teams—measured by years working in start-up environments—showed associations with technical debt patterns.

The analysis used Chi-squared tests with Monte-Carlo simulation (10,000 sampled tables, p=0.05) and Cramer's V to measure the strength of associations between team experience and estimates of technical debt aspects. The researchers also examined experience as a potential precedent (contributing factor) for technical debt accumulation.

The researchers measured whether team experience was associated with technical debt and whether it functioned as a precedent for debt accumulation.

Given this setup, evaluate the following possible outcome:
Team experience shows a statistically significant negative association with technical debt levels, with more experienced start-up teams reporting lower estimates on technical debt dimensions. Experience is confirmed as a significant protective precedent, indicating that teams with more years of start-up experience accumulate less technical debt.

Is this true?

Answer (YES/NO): NO